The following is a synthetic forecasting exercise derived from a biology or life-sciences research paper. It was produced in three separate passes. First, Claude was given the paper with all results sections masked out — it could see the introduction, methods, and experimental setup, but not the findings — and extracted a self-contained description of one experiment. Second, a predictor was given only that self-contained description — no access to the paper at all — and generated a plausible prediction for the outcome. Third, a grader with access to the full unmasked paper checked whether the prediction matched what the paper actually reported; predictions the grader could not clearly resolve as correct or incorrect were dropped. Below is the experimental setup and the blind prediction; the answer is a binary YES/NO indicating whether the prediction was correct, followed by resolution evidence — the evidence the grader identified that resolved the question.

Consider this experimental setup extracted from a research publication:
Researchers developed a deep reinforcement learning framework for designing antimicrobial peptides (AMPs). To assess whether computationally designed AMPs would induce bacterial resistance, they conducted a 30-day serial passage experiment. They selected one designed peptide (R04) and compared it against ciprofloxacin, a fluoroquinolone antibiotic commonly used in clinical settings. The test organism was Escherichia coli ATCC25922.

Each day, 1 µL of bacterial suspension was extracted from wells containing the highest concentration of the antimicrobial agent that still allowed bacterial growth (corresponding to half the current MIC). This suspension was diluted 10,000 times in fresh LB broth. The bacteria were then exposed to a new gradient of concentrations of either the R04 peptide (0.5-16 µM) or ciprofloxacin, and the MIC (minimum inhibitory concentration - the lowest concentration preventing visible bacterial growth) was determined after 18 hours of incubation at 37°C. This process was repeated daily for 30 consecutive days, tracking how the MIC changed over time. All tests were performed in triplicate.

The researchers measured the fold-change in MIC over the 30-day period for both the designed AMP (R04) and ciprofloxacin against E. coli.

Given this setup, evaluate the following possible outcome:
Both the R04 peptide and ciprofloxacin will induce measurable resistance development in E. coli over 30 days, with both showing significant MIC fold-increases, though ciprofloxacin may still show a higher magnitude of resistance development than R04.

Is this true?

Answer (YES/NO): NO